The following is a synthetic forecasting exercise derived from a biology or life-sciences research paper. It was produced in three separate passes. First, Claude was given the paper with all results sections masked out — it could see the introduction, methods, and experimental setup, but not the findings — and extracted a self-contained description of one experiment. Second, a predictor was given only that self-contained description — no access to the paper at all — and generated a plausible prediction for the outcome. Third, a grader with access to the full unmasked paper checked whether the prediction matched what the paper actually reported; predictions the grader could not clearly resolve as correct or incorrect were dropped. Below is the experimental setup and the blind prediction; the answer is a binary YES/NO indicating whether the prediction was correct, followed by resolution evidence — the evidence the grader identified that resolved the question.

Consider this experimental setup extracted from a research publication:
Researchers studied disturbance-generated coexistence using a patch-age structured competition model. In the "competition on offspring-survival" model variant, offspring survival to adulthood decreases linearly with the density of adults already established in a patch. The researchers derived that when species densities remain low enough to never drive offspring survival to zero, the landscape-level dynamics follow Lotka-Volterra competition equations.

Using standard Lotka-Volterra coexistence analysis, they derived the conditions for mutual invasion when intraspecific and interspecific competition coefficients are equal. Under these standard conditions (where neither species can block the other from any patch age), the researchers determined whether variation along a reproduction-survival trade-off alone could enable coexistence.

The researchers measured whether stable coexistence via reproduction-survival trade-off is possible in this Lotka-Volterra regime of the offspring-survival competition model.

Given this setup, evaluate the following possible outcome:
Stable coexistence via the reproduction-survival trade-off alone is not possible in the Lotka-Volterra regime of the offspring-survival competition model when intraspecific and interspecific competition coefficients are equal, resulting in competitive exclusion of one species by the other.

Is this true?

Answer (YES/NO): YES